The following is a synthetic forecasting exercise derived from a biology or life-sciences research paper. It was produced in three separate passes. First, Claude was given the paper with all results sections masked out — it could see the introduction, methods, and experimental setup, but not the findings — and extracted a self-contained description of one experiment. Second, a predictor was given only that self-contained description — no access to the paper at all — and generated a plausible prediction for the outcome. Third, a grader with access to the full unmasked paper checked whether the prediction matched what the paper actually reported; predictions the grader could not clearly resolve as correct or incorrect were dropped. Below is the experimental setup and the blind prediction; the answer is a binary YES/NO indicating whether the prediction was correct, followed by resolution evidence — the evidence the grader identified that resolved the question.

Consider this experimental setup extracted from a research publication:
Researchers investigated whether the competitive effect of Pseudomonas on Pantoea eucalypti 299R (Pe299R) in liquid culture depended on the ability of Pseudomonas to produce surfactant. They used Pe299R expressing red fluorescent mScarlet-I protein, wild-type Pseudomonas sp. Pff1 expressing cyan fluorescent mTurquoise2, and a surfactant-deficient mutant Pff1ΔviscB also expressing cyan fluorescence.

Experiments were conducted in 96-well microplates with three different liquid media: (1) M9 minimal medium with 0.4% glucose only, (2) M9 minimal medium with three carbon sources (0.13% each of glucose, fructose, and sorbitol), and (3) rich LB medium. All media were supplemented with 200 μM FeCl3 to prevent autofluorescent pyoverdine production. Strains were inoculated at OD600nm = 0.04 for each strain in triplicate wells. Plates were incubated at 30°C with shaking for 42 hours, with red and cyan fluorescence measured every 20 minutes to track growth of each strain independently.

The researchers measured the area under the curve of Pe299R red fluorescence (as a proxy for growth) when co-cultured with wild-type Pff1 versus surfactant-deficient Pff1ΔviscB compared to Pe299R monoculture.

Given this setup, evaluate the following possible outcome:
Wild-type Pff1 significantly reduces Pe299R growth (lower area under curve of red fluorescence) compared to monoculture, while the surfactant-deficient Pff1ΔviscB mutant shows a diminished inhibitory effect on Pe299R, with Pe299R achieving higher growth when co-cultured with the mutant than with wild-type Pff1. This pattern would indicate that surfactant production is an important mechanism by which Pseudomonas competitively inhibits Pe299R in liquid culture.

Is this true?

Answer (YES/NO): NO